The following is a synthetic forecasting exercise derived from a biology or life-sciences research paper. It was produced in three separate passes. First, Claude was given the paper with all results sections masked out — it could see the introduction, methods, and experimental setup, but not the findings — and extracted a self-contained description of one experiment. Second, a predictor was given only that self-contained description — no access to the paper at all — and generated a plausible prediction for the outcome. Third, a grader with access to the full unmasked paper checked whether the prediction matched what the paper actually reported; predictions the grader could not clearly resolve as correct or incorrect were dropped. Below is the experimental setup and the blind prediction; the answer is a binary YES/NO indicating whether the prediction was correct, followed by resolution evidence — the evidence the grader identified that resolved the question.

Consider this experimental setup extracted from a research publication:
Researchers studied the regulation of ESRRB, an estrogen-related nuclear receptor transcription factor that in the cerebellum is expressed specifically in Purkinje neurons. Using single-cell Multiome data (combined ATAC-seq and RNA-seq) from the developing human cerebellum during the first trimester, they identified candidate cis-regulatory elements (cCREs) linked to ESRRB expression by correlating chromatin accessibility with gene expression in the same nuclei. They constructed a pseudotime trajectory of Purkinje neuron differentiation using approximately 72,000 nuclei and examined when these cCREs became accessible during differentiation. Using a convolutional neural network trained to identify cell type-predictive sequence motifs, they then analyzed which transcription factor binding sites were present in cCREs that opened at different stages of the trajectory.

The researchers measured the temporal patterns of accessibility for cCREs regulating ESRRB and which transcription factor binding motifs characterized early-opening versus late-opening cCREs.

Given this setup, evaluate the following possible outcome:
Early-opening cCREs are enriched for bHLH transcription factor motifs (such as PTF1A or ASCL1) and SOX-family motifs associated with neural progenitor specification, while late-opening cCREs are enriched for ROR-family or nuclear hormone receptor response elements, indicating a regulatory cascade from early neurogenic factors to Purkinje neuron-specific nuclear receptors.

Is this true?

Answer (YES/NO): NO